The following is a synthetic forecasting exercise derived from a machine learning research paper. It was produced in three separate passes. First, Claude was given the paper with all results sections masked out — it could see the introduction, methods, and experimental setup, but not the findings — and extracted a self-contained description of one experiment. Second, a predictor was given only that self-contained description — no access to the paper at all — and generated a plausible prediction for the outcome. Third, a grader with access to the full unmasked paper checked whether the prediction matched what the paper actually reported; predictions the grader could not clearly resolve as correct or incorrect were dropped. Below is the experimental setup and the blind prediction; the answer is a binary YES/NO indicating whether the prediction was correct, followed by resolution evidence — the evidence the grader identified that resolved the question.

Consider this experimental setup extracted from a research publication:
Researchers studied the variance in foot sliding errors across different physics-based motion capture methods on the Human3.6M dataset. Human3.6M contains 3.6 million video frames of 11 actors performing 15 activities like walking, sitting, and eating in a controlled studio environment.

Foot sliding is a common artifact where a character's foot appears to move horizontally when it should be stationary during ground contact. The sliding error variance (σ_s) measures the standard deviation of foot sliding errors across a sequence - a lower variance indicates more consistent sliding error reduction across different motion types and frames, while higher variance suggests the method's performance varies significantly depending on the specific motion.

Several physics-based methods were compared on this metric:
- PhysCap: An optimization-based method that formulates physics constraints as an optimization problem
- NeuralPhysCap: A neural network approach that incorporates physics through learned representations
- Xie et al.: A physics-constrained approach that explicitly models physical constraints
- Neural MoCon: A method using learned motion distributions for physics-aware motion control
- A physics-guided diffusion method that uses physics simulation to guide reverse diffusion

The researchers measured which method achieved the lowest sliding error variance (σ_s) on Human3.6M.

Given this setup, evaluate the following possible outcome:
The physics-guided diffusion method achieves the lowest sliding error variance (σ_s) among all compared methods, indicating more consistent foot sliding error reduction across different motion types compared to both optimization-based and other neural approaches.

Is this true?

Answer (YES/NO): NO